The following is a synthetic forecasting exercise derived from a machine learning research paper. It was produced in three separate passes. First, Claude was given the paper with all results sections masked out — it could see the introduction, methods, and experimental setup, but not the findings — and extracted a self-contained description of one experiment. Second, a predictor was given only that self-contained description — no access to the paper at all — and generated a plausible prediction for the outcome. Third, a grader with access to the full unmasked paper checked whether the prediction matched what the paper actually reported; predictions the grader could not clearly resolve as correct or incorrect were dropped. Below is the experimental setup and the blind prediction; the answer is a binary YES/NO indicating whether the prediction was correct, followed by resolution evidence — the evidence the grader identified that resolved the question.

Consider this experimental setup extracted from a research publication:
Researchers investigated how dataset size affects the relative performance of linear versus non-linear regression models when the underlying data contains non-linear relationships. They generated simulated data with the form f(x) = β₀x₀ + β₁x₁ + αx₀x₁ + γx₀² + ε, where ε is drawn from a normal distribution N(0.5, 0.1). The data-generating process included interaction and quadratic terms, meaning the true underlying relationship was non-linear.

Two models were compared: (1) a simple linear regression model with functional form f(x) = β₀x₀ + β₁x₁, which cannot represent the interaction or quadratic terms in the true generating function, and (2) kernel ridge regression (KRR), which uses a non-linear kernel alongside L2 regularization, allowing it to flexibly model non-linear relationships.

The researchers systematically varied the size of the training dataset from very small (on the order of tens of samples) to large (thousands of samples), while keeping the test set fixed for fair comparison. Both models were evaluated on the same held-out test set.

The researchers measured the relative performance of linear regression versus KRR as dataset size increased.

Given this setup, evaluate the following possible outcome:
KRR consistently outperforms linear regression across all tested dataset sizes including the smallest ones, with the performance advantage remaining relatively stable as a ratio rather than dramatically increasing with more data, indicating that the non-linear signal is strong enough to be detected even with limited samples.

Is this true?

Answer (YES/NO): NO